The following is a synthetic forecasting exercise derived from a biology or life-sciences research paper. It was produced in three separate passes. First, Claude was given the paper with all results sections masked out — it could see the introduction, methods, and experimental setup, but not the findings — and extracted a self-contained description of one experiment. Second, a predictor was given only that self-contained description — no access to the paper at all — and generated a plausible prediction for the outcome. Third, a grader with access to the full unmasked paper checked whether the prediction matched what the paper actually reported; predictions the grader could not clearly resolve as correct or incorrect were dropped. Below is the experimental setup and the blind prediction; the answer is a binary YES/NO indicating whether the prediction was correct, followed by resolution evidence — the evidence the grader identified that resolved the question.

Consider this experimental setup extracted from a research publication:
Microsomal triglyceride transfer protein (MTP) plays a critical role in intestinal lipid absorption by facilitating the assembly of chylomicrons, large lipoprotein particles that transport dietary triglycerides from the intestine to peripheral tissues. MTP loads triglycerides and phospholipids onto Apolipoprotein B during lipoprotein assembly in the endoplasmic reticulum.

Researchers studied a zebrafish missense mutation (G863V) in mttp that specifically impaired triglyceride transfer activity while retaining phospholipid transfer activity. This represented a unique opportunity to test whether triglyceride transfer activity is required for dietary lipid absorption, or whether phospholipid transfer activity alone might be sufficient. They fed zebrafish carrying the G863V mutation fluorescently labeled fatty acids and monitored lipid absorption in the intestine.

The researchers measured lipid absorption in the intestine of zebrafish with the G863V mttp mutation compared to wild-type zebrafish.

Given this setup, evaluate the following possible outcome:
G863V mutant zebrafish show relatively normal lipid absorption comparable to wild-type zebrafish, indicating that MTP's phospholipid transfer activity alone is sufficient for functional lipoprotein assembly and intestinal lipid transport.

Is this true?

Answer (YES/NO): YES